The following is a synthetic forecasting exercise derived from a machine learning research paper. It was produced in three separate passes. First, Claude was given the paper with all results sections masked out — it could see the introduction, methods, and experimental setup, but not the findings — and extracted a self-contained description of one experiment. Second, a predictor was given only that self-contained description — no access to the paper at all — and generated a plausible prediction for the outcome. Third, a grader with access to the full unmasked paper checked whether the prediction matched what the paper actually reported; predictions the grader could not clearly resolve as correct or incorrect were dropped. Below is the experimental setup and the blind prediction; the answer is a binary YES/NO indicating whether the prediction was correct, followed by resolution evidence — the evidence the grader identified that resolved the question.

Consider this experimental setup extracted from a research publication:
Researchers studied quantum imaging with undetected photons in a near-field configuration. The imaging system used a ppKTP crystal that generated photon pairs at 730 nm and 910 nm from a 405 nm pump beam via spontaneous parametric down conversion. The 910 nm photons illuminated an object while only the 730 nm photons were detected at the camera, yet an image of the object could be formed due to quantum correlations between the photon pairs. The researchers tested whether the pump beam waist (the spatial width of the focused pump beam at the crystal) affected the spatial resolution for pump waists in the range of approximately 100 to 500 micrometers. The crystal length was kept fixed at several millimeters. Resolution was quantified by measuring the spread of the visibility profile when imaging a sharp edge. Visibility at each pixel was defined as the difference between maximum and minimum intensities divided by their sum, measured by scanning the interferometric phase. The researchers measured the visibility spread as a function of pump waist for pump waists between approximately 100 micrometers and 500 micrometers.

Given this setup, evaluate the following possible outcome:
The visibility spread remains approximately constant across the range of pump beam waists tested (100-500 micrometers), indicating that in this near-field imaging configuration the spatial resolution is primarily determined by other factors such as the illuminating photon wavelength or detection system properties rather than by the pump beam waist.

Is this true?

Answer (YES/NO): YES